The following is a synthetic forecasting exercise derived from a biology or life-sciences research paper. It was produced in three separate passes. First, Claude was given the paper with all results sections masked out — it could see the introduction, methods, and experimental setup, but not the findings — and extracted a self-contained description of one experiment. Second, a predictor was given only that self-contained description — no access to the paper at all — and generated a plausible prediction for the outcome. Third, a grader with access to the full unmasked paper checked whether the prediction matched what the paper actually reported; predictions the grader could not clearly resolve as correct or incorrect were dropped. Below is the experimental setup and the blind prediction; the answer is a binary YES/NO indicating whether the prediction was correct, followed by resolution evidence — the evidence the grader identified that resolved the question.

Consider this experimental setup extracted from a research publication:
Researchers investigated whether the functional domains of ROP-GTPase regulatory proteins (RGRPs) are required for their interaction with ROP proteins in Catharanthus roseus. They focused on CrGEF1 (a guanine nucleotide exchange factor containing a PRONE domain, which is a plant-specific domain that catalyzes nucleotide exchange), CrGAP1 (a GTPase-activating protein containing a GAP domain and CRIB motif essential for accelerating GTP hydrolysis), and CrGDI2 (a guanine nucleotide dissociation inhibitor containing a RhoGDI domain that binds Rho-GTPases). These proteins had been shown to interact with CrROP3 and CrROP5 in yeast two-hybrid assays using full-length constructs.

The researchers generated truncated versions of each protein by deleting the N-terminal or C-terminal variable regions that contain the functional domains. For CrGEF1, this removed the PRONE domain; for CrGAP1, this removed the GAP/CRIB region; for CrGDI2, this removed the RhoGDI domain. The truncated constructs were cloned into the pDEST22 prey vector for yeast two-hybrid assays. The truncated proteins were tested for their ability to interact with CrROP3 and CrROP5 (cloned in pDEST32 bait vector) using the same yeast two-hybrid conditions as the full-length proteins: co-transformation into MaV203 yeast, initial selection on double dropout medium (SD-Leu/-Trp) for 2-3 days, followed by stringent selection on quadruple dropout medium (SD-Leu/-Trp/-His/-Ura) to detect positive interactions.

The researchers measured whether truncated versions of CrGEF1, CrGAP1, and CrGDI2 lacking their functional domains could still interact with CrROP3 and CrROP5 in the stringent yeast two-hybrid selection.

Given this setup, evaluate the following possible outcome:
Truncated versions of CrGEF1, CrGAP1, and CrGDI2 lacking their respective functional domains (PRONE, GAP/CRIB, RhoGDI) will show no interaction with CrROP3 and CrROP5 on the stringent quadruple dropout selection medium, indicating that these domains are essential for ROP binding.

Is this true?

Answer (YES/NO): NO